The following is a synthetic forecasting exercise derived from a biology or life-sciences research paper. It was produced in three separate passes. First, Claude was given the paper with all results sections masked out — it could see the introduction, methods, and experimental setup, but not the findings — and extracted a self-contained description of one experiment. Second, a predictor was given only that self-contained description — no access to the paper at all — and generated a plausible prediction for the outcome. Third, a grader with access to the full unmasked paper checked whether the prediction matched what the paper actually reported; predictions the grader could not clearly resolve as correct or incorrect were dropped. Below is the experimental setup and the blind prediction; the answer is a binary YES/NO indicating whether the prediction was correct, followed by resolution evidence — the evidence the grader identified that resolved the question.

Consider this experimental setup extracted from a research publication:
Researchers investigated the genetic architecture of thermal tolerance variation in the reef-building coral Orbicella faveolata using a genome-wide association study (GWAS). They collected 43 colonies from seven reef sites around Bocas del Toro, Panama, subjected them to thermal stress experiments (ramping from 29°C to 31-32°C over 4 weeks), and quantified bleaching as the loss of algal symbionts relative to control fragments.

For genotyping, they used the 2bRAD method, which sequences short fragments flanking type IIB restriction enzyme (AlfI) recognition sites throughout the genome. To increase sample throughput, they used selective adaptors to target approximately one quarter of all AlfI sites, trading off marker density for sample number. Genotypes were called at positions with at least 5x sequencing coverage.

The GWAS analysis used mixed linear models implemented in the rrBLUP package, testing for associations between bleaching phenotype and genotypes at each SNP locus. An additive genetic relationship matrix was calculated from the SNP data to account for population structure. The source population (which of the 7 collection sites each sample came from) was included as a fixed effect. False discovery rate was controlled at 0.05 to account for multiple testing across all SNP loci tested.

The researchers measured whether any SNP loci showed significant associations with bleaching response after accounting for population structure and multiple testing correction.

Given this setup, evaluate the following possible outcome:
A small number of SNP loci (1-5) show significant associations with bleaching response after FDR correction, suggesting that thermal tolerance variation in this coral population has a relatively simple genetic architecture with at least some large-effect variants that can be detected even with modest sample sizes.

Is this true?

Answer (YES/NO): NO